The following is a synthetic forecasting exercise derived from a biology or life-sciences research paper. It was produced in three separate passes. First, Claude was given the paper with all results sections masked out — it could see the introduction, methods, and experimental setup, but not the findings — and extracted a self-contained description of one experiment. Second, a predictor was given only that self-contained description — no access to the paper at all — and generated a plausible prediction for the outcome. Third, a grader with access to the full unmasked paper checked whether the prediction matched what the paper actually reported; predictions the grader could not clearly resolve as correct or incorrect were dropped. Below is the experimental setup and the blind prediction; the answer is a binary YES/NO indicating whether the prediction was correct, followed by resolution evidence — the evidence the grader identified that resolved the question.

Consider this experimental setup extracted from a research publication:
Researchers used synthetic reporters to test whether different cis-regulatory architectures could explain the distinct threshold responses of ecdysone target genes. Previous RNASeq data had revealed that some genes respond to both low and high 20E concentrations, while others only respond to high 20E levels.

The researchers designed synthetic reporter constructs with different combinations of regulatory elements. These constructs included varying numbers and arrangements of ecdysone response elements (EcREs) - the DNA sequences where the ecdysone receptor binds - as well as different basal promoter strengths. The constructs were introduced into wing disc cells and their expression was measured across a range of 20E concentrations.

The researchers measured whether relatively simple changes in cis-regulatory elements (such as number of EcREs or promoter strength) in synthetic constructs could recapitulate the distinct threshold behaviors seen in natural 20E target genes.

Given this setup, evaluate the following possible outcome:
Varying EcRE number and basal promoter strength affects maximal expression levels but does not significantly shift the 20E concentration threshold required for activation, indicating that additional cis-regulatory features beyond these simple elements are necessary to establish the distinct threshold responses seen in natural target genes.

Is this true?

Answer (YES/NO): NO